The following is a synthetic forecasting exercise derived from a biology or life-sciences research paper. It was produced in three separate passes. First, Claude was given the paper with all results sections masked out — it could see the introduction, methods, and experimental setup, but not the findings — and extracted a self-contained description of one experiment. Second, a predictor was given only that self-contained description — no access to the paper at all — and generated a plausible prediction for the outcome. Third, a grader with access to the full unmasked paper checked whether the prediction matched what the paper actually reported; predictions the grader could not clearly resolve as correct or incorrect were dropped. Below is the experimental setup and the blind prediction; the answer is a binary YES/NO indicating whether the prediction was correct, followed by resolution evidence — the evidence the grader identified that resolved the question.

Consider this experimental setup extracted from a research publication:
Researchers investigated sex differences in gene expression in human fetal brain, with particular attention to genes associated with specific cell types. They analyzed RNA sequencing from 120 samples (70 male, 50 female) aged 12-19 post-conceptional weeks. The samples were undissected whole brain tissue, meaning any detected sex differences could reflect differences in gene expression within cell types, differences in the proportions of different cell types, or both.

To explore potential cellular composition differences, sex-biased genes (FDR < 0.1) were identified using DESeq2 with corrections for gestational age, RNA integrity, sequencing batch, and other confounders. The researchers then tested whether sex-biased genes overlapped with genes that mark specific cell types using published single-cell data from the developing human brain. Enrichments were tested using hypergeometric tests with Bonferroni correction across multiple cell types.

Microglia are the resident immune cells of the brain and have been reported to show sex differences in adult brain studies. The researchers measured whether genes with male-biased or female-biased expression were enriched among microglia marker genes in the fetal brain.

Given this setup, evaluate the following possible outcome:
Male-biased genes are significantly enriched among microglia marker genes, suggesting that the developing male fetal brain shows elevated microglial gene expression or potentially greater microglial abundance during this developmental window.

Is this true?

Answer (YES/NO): NO